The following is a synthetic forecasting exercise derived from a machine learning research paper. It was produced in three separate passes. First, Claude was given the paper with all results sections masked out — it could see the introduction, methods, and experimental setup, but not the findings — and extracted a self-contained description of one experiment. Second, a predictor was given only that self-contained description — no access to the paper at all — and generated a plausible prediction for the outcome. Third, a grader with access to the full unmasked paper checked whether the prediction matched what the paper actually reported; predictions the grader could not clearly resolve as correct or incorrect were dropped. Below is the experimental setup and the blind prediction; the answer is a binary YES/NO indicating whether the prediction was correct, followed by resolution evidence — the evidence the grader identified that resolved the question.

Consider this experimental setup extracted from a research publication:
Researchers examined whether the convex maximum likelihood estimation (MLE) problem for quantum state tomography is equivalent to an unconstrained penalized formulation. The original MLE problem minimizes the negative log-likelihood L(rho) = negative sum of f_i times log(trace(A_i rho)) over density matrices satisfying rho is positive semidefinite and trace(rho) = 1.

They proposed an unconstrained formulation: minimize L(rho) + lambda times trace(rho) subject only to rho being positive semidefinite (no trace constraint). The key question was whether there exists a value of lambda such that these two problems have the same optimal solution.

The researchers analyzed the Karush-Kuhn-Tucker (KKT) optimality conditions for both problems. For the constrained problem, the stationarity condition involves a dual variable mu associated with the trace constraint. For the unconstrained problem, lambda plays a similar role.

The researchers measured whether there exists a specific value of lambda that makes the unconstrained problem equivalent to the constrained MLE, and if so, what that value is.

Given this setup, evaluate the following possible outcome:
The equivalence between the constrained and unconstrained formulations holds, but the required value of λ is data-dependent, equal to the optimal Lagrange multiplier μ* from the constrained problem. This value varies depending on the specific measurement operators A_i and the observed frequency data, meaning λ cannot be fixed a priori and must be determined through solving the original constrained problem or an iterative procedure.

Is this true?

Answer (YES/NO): NO